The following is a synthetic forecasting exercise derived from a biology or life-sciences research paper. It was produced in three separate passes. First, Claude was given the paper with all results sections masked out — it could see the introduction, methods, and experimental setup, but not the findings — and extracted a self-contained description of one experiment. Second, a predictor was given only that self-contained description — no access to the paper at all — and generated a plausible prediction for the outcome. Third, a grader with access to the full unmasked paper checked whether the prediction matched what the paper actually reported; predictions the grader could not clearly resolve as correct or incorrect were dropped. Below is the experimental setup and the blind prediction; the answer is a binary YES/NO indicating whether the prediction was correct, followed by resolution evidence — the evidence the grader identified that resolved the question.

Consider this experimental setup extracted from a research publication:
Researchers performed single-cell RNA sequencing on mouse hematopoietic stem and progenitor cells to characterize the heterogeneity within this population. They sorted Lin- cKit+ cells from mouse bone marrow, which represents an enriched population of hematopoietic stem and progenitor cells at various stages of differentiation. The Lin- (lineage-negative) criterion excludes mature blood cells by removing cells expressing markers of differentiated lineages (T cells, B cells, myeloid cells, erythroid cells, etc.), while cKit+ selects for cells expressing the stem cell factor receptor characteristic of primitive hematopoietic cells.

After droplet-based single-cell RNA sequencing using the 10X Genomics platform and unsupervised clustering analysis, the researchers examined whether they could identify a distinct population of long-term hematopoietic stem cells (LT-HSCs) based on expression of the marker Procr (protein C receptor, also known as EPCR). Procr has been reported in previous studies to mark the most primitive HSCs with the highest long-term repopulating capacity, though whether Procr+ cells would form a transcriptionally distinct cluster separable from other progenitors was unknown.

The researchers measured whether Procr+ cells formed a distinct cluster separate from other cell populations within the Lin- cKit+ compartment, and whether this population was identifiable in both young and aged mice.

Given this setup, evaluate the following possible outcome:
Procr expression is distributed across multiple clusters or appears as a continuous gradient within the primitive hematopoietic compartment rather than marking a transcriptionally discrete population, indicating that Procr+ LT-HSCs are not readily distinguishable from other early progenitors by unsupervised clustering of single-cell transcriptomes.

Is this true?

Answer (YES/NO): NO